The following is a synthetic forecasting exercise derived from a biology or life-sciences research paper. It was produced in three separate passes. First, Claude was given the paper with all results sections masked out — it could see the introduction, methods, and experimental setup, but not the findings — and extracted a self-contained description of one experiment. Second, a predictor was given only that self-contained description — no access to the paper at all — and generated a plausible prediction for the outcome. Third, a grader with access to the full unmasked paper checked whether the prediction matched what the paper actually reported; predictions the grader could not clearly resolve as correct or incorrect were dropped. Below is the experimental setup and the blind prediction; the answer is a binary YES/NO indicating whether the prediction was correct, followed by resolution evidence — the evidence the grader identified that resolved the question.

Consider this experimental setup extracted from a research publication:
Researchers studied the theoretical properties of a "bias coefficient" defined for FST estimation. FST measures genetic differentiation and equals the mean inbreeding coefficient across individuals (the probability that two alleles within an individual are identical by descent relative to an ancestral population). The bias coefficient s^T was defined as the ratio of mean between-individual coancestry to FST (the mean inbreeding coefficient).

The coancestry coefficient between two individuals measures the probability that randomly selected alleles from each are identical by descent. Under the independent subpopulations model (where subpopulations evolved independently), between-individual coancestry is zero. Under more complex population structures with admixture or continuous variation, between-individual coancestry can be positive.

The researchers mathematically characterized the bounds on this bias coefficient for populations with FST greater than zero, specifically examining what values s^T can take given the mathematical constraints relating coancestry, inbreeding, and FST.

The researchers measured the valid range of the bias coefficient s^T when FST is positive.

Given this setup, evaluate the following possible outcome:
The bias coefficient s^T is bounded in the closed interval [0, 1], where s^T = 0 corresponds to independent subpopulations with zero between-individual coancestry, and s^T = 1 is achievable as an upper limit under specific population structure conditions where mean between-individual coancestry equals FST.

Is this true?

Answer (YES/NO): NO